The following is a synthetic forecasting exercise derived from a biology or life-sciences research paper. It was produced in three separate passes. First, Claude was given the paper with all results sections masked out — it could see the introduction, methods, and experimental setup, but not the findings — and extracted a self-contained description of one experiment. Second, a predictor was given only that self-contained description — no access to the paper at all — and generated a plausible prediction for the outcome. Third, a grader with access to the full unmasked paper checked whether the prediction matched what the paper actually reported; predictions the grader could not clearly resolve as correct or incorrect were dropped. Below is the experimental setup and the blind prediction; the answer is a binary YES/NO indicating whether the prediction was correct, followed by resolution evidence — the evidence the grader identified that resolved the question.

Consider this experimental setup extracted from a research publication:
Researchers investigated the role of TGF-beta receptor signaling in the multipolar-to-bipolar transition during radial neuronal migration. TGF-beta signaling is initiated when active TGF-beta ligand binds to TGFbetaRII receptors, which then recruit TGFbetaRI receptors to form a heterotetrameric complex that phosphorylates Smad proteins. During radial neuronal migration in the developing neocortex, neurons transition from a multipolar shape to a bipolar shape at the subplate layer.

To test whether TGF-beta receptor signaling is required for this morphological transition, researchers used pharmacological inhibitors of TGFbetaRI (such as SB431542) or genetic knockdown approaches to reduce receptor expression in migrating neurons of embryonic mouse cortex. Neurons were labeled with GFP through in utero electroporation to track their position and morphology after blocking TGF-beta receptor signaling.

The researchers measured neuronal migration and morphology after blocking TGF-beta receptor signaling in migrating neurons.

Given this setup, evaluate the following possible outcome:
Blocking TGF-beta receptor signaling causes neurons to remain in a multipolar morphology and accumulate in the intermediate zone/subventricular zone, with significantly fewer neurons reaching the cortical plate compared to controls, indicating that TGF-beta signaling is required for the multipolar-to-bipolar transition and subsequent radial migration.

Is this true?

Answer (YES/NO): YES